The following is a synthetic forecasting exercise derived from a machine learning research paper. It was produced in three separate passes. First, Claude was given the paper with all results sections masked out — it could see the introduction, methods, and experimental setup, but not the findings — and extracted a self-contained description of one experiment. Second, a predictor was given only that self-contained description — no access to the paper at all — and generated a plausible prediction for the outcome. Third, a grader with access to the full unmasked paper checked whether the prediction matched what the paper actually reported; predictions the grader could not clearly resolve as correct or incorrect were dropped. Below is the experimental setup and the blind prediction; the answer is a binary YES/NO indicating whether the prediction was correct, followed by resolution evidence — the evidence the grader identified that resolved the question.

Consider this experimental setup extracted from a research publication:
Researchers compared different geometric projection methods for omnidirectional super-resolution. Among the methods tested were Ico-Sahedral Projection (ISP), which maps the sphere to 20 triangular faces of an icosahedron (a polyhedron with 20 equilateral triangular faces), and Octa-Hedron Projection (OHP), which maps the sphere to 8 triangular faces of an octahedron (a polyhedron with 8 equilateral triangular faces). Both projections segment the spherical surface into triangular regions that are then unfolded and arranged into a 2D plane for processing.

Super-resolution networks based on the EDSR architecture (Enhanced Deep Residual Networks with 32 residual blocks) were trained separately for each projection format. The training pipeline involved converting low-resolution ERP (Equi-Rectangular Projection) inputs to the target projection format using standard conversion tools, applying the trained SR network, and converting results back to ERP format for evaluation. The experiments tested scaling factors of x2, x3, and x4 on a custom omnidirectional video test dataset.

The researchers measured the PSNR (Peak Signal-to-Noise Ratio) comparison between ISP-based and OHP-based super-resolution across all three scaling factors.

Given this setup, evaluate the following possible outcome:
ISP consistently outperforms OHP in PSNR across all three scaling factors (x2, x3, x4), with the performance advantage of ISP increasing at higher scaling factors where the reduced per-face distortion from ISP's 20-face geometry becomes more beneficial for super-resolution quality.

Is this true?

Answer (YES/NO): NO